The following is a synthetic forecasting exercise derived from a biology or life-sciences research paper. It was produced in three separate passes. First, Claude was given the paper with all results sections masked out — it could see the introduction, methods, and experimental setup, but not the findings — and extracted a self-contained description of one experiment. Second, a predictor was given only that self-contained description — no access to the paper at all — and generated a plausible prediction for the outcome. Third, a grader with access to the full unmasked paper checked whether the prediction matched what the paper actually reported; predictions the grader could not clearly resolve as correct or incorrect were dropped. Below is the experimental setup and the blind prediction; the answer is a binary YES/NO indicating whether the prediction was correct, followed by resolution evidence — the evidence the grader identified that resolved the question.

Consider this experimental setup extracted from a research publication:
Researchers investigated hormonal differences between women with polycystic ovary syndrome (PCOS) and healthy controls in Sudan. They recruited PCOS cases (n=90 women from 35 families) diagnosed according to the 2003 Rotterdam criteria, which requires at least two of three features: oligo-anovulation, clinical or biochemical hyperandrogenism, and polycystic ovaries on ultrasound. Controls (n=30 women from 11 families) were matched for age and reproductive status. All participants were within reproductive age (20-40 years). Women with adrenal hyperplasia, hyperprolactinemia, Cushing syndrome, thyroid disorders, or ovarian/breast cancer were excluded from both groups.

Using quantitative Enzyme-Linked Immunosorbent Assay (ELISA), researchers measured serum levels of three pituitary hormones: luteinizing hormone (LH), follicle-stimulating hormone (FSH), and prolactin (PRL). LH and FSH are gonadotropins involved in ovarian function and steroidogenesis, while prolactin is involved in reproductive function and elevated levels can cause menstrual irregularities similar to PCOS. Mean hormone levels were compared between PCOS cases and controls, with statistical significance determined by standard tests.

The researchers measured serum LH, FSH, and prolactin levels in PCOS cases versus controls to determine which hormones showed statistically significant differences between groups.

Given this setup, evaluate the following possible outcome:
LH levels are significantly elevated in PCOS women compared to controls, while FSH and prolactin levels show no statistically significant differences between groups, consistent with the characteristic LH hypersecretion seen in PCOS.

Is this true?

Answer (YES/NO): YES